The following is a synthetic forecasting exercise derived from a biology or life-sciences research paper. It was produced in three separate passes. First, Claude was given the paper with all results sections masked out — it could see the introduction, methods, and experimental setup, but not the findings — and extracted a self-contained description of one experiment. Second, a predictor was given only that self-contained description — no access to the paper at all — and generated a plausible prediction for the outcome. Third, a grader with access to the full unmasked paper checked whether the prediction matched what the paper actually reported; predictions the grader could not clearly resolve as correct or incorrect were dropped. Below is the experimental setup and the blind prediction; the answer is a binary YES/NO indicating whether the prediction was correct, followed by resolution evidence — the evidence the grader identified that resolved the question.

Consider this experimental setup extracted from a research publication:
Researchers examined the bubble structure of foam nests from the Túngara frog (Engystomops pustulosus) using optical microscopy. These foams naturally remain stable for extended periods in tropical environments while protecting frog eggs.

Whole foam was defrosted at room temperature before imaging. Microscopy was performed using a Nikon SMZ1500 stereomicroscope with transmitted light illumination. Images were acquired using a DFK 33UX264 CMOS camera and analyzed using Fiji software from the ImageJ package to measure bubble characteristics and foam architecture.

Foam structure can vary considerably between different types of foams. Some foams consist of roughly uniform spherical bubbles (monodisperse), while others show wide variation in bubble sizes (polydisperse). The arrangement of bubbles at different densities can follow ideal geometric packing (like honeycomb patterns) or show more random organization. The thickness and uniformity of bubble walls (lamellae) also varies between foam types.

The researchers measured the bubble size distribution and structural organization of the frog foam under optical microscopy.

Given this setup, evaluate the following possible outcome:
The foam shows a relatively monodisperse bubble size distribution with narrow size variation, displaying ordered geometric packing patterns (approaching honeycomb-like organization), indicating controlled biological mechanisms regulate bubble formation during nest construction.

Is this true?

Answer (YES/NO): NO